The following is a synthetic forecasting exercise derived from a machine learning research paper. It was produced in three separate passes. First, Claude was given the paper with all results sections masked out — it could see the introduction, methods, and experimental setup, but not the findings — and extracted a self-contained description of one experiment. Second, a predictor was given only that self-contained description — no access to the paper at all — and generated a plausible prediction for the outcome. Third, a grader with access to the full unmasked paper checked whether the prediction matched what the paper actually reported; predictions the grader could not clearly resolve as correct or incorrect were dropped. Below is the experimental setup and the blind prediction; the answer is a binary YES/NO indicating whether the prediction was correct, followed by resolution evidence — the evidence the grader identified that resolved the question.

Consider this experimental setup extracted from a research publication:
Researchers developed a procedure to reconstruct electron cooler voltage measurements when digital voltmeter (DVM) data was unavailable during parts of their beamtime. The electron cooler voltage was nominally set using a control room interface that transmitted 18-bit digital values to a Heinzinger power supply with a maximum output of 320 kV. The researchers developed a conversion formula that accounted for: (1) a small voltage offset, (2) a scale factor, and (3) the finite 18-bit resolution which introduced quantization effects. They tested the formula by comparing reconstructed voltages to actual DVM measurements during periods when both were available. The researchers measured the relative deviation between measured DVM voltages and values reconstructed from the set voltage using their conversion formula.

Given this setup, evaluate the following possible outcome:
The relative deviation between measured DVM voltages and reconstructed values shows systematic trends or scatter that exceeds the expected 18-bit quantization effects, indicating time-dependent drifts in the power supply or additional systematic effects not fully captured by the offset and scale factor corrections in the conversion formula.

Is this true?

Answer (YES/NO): NO